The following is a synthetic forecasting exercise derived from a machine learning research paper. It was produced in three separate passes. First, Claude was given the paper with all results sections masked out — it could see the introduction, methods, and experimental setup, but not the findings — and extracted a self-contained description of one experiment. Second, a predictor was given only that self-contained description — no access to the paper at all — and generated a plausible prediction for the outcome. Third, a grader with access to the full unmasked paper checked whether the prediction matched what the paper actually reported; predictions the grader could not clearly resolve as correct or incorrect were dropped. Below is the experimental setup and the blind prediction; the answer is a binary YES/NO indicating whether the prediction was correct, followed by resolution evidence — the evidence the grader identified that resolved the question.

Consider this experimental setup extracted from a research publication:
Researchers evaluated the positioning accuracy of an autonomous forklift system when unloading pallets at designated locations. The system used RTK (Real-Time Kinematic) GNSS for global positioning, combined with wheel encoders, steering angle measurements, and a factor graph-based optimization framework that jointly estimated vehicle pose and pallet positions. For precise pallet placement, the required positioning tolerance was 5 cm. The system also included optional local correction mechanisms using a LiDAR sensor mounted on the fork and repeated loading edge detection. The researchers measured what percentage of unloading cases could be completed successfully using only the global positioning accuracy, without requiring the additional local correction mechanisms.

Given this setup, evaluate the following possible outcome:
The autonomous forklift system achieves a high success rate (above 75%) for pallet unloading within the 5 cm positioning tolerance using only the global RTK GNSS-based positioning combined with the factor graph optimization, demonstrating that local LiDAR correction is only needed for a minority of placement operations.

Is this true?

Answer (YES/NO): YES